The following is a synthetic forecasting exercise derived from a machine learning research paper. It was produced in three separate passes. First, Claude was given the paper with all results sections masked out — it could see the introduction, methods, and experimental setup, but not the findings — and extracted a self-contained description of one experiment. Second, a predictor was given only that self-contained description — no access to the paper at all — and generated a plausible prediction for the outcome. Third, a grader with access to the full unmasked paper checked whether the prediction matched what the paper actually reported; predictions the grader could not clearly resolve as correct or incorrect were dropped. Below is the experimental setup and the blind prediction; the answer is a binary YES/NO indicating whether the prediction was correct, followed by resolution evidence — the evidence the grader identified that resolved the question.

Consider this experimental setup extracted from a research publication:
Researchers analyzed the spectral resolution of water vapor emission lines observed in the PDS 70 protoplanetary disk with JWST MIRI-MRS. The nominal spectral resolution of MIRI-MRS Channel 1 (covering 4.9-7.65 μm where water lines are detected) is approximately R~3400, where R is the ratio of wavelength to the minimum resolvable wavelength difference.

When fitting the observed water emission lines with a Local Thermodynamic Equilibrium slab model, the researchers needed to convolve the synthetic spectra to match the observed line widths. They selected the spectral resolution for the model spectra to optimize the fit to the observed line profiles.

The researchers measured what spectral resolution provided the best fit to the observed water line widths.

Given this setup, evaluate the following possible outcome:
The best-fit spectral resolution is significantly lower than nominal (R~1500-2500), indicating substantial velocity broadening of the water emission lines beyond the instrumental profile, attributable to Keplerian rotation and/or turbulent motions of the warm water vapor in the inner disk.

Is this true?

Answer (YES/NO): YES